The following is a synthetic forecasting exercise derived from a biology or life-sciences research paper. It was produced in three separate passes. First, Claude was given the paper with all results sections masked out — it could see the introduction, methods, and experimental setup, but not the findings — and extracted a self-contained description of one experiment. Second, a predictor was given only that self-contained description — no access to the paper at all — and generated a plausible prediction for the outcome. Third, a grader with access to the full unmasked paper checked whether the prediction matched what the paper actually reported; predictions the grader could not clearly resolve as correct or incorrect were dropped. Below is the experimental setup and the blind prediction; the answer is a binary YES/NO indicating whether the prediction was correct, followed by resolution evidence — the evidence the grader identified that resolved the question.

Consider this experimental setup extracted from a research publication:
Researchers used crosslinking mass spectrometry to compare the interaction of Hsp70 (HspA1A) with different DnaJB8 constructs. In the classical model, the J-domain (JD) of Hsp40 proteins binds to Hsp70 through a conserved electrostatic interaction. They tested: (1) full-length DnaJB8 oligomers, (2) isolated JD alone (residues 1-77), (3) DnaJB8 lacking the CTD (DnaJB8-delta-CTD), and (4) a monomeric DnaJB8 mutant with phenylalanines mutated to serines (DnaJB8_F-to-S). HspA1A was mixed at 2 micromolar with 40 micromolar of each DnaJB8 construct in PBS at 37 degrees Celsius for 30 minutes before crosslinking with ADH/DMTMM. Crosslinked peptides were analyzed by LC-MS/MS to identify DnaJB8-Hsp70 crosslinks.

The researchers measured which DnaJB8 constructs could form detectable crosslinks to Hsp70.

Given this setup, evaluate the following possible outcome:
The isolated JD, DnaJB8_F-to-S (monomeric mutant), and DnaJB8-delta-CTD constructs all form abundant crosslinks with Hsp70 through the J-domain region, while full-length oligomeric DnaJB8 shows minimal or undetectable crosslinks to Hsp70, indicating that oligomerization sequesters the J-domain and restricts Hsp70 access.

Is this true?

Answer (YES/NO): NO